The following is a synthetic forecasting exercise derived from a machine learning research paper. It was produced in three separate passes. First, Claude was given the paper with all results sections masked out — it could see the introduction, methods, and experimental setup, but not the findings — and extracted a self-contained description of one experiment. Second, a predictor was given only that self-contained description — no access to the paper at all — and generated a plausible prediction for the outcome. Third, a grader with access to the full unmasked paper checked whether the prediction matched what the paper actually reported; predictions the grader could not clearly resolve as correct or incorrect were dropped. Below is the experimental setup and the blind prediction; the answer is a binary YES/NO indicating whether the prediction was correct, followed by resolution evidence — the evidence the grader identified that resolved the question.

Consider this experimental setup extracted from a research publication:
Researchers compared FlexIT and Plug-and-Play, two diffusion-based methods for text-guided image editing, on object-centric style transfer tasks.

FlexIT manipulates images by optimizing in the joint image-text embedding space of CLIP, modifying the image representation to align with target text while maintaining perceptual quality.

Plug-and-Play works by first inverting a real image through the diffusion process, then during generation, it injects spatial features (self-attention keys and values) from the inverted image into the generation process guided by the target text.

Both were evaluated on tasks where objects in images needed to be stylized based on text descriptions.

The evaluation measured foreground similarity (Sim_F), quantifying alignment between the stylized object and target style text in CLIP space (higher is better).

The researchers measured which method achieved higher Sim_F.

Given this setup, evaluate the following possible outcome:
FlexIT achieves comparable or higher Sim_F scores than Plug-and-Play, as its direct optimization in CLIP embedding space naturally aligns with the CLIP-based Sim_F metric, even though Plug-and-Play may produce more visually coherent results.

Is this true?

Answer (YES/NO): YES